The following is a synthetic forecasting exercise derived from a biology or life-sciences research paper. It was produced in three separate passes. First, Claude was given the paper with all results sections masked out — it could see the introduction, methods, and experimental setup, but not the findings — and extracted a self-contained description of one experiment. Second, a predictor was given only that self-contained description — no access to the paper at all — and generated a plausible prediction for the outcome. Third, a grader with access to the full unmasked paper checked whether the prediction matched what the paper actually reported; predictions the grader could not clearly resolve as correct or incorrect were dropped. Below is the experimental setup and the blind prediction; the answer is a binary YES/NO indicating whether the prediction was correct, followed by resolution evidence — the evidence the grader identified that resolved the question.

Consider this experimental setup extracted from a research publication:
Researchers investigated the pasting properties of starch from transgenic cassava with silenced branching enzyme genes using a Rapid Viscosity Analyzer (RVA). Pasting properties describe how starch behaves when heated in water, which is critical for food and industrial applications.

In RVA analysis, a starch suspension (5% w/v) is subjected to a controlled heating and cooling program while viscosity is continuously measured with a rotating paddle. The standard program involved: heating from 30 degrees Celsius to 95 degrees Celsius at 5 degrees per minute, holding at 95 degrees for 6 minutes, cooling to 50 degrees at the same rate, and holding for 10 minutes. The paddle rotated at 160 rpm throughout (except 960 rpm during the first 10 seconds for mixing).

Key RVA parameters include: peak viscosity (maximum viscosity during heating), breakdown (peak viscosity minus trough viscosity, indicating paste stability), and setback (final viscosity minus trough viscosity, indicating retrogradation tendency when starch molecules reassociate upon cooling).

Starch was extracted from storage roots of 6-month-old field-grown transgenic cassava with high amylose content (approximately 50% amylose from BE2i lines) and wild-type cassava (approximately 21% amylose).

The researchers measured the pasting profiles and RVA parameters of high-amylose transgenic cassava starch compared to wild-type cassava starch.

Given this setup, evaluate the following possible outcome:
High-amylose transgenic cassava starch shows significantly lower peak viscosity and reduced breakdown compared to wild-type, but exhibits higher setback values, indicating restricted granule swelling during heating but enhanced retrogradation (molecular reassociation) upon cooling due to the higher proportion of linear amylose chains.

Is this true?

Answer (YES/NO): NO